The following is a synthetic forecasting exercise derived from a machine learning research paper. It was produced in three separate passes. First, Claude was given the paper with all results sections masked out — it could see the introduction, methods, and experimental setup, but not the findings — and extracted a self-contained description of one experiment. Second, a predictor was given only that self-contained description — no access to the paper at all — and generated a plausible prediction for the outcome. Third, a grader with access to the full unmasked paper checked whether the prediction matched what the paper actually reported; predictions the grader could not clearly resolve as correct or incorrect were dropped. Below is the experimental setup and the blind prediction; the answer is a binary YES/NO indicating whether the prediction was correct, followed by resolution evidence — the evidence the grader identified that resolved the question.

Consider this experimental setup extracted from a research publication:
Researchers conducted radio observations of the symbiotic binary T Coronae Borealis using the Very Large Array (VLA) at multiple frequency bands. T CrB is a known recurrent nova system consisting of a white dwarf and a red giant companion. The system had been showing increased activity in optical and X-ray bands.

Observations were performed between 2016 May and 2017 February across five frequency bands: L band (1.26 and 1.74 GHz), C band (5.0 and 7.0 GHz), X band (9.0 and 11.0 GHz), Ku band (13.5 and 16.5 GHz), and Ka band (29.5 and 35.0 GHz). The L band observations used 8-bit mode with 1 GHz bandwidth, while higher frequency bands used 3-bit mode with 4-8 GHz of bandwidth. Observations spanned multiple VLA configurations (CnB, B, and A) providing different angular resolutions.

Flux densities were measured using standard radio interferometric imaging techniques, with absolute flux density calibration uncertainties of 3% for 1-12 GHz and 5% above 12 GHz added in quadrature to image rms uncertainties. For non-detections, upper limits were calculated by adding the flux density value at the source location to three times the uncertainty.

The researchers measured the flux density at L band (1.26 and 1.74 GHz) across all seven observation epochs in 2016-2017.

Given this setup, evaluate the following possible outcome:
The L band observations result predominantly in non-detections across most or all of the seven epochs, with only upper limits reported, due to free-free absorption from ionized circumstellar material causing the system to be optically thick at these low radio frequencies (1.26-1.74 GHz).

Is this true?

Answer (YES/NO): YES